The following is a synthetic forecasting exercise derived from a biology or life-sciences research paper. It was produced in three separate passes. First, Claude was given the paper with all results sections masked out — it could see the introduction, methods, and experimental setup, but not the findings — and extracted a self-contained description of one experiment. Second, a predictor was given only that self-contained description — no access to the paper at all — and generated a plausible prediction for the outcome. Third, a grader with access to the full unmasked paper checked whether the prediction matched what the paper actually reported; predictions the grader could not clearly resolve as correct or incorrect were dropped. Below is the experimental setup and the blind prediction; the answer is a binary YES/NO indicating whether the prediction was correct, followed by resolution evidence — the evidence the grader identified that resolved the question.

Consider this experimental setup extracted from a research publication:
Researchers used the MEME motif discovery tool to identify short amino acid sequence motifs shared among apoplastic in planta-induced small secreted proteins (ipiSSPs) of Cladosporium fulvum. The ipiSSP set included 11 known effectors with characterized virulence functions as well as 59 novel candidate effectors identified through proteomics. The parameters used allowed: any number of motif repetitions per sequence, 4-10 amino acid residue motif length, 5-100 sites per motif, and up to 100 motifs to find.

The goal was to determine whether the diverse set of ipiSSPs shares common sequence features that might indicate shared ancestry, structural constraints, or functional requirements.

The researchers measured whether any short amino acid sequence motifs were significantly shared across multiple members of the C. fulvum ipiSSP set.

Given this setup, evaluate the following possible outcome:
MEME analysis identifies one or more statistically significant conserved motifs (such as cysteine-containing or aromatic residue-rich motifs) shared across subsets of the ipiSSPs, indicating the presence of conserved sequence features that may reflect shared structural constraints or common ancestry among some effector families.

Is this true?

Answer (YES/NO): NO